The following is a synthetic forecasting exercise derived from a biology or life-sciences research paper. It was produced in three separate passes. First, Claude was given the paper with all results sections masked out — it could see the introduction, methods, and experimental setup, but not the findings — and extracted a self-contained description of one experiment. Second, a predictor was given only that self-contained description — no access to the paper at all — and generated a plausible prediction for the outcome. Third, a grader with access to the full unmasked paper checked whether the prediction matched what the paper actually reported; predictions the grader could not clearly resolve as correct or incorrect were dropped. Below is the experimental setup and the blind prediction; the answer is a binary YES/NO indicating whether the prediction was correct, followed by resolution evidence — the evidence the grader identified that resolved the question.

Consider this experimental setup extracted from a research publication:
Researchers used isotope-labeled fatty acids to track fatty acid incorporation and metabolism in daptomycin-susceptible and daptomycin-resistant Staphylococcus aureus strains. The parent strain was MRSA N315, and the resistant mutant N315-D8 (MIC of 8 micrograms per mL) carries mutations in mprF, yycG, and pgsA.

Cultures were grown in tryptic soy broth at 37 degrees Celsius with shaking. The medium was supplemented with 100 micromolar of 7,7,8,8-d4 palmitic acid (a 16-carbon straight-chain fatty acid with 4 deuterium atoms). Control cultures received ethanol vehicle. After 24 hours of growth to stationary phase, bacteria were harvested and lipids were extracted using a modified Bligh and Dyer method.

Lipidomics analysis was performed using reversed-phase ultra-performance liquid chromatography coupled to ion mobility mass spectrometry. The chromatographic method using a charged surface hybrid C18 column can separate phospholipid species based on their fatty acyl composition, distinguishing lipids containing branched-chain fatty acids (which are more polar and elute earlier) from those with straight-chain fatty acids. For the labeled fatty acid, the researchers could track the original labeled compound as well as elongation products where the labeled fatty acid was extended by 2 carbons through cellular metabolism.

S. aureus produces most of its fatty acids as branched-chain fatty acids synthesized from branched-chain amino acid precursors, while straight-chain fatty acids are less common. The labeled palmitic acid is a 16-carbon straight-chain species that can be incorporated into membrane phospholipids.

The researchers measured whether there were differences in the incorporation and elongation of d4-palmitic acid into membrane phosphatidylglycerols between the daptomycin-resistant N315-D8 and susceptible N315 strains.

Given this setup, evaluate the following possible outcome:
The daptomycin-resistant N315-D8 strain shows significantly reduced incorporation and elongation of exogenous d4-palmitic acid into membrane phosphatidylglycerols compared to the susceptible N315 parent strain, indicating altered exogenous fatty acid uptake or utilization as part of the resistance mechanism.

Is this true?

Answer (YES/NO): NO